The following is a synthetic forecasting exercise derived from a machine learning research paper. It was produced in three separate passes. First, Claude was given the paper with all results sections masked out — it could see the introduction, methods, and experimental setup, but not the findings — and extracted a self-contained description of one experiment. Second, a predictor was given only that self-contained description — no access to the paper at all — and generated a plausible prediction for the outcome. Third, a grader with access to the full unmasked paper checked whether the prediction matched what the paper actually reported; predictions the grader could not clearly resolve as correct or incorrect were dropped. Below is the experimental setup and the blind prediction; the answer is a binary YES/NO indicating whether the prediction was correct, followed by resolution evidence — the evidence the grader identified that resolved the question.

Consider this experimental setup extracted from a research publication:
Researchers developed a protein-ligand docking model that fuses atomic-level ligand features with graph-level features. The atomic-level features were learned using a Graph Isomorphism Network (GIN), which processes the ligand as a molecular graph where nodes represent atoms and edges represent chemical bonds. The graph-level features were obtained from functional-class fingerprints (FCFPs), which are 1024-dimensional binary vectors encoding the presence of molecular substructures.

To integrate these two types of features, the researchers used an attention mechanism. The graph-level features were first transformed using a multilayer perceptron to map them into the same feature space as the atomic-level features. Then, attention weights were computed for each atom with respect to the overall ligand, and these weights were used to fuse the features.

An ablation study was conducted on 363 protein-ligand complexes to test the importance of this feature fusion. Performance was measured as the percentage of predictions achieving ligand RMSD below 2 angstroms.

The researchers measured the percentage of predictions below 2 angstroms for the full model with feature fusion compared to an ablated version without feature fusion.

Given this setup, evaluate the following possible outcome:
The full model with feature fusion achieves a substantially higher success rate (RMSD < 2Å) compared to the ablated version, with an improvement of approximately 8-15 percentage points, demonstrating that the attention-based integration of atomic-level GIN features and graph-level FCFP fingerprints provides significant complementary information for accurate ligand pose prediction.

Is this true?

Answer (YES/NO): NO